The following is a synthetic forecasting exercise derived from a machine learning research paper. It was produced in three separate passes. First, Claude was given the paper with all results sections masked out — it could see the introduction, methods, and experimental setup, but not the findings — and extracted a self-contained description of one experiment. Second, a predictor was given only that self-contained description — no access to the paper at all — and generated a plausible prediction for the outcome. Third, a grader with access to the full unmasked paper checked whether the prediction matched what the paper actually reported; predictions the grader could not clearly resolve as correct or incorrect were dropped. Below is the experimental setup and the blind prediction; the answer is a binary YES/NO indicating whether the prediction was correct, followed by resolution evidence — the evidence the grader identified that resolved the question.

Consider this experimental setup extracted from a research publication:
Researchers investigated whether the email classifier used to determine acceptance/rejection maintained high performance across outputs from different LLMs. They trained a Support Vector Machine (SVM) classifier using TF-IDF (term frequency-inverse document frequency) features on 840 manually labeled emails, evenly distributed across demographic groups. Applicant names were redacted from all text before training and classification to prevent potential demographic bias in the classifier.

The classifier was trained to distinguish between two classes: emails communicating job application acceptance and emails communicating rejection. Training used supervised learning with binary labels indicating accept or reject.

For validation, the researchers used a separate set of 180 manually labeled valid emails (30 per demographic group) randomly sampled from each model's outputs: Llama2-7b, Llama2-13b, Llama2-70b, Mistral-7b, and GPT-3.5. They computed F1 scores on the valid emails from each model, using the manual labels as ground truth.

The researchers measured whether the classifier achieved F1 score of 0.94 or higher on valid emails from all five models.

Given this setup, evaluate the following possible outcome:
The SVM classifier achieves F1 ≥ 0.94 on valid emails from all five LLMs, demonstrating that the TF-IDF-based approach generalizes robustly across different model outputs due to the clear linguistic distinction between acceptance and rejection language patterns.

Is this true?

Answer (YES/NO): YES